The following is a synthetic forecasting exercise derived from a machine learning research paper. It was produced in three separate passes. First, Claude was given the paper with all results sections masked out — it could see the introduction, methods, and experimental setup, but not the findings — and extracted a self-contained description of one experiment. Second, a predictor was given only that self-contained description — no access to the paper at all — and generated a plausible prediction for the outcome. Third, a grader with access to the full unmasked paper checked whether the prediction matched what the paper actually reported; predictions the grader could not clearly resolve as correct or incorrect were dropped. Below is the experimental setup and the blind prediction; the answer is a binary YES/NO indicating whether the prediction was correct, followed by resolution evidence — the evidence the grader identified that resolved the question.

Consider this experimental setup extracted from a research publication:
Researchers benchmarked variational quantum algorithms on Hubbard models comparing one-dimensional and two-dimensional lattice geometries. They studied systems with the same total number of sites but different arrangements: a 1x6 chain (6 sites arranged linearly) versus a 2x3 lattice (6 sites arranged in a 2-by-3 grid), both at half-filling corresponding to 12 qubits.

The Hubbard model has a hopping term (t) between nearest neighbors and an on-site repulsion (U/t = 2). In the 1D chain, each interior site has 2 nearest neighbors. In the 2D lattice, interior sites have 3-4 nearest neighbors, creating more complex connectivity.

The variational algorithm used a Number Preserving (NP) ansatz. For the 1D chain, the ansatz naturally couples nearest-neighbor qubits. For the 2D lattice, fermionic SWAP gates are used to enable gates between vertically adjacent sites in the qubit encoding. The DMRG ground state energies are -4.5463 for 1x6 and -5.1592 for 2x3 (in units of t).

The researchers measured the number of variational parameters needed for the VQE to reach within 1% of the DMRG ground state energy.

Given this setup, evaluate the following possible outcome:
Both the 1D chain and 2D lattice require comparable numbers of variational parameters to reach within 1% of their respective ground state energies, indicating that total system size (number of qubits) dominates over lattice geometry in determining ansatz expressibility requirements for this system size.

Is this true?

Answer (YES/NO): NO